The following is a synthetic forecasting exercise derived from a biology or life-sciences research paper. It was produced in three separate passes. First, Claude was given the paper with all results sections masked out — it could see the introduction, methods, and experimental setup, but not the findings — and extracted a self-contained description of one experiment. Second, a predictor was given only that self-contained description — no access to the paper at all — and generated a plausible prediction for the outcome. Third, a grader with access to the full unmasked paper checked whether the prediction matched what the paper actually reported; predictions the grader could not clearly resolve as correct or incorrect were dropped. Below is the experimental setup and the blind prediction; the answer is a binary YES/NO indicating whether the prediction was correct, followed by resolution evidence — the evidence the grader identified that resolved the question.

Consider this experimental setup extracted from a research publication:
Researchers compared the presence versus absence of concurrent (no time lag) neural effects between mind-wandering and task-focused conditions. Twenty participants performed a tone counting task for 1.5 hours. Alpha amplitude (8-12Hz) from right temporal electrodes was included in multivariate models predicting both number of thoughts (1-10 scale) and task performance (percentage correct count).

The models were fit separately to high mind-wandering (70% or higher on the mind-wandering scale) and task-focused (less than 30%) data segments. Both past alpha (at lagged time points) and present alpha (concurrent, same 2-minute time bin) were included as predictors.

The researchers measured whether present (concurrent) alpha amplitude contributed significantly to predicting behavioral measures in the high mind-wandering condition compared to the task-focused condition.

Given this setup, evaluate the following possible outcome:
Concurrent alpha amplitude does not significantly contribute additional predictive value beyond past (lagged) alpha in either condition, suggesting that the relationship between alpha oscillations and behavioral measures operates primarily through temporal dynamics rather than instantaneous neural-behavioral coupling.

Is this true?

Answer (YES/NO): NO